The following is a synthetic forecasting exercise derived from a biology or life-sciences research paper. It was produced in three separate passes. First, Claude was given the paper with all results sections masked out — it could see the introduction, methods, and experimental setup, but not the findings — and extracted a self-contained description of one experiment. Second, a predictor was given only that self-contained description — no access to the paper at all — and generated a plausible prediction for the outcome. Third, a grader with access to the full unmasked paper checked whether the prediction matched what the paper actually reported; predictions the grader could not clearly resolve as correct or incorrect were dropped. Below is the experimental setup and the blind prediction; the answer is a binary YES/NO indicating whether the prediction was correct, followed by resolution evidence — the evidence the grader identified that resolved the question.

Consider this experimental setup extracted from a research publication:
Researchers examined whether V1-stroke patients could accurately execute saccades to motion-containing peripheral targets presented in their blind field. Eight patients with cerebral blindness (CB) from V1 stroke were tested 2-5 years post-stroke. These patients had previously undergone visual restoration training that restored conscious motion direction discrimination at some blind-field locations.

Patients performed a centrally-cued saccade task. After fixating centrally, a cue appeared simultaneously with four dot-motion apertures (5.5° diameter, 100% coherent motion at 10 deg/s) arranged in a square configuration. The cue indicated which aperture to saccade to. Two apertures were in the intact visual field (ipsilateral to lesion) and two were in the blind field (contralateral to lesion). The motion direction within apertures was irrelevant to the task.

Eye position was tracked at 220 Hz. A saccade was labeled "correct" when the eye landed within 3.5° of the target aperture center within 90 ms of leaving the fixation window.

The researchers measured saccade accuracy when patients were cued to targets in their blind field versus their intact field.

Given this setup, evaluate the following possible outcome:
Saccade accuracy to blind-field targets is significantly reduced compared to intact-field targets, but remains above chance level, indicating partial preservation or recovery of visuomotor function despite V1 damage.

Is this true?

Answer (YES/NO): YES